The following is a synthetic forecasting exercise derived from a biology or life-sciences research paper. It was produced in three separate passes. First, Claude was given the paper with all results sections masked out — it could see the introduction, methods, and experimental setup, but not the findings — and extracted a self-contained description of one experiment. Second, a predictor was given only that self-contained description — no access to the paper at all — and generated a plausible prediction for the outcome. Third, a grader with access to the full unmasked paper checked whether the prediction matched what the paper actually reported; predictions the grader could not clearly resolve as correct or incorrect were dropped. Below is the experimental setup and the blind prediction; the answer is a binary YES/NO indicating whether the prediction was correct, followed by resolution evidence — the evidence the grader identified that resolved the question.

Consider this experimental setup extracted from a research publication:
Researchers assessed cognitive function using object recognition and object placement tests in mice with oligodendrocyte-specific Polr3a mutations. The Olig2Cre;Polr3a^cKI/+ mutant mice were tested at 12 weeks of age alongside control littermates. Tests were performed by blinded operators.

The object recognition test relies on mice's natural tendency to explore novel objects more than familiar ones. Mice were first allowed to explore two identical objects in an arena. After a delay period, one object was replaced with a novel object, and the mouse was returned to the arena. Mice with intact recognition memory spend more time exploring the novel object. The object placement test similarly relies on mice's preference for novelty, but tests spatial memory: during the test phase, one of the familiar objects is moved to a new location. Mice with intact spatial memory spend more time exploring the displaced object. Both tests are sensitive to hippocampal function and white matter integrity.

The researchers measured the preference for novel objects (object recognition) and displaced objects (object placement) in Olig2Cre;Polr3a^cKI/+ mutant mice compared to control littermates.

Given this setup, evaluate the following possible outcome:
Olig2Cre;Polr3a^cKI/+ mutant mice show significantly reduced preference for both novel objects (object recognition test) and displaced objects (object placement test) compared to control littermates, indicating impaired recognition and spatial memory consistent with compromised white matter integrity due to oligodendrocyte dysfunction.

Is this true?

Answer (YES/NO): NO